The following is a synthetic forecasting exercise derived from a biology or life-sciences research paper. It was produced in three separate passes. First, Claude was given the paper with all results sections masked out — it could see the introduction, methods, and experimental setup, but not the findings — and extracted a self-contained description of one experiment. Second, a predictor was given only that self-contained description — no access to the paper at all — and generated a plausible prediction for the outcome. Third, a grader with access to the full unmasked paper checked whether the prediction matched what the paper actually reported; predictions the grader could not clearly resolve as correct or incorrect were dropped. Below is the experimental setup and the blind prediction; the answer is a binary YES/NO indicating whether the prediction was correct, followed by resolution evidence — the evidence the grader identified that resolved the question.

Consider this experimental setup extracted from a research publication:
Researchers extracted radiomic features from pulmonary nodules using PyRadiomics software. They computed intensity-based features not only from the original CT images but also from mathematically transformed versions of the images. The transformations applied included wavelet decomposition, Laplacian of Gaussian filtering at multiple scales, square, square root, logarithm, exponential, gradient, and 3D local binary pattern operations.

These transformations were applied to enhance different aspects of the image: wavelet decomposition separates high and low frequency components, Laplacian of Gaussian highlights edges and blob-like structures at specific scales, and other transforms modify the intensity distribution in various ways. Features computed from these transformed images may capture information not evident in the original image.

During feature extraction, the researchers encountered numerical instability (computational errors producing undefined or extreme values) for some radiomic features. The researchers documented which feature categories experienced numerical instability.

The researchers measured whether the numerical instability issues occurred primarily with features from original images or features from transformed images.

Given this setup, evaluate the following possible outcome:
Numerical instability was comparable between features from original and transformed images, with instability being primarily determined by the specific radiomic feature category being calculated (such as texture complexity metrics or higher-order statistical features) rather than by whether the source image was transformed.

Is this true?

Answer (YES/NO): NO